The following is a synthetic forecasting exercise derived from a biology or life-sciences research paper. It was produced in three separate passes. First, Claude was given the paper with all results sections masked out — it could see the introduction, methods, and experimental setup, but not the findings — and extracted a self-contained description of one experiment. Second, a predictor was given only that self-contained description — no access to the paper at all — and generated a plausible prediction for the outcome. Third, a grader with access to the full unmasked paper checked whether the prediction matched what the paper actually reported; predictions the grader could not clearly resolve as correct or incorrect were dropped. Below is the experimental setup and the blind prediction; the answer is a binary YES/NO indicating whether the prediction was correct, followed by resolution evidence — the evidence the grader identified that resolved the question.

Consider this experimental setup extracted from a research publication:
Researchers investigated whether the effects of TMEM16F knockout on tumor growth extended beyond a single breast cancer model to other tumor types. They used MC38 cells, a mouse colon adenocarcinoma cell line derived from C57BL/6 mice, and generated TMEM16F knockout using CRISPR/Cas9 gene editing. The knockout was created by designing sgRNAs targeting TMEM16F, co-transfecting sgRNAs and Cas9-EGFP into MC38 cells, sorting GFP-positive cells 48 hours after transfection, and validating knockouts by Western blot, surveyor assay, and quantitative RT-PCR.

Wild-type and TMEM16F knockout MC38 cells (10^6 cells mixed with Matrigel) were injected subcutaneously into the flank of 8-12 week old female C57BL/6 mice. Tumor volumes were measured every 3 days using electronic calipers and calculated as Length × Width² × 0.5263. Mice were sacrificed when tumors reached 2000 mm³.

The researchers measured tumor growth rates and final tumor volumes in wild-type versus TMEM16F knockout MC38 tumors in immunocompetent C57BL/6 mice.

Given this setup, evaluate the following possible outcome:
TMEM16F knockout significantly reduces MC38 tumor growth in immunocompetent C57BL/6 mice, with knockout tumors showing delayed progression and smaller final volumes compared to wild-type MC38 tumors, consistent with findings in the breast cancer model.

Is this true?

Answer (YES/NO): YES